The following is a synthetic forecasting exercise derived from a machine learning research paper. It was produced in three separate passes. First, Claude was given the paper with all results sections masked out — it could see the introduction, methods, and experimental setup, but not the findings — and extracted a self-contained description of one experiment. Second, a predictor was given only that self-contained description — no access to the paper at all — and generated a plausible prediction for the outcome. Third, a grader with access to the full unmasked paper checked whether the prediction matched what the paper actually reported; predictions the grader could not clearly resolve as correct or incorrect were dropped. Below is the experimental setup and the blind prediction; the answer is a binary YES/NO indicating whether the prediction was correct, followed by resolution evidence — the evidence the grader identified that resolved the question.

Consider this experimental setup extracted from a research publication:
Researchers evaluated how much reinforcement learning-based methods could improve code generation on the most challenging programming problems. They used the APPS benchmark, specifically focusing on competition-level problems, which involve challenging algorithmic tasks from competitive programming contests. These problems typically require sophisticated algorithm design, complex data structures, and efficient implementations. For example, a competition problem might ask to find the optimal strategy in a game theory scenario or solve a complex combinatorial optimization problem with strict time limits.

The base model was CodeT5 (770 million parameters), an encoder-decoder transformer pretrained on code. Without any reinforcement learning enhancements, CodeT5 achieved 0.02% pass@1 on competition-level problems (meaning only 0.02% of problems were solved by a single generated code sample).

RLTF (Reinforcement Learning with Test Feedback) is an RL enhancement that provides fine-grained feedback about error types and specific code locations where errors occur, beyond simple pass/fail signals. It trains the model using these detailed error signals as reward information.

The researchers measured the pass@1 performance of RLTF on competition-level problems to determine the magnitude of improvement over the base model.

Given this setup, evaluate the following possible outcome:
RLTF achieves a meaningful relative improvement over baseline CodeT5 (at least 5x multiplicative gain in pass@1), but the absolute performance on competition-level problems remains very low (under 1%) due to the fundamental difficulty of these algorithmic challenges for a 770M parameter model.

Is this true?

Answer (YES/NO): NO